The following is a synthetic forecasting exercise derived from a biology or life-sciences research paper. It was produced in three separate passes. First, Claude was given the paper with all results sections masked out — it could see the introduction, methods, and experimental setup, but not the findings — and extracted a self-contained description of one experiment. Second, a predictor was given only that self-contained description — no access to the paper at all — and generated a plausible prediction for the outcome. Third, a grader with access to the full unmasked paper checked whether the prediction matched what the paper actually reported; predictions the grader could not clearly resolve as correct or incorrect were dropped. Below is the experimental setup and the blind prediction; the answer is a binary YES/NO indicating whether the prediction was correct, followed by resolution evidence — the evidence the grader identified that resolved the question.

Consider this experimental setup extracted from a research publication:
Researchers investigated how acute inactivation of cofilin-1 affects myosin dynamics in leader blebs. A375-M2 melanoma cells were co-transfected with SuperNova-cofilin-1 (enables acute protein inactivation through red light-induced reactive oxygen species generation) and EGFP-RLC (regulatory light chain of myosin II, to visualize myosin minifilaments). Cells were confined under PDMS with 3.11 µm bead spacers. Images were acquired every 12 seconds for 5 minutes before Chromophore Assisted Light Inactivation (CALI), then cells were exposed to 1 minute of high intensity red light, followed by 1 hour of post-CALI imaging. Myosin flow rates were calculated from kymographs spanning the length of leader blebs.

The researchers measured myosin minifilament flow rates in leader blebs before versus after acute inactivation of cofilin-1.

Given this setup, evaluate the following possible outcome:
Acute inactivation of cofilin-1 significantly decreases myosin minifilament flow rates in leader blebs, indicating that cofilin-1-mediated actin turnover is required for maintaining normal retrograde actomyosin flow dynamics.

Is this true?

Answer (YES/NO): YES